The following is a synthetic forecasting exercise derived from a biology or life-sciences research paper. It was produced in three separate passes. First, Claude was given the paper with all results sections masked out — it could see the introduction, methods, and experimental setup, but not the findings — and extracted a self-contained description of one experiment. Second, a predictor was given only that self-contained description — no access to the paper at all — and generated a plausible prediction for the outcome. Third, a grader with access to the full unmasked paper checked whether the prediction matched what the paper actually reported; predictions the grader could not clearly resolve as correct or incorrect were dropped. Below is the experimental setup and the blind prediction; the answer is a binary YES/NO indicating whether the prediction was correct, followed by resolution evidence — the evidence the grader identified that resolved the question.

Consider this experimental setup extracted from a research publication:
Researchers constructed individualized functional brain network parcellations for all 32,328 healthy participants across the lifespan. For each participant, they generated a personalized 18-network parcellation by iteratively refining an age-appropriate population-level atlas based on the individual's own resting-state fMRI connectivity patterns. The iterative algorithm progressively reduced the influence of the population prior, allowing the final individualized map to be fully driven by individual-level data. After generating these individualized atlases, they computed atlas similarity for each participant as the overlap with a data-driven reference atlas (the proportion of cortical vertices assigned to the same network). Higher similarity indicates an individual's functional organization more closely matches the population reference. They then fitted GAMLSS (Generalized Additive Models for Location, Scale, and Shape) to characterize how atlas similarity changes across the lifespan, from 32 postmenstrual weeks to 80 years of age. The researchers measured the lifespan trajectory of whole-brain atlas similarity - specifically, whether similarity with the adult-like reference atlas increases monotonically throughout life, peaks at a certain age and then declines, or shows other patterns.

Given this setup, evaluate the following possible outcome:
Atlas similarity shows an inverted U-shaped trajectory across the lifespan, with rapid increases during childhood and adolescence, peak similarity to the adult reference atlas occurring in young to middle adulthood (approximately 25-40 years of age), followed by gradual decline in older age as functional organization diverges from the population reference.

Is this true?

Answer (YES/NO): NO